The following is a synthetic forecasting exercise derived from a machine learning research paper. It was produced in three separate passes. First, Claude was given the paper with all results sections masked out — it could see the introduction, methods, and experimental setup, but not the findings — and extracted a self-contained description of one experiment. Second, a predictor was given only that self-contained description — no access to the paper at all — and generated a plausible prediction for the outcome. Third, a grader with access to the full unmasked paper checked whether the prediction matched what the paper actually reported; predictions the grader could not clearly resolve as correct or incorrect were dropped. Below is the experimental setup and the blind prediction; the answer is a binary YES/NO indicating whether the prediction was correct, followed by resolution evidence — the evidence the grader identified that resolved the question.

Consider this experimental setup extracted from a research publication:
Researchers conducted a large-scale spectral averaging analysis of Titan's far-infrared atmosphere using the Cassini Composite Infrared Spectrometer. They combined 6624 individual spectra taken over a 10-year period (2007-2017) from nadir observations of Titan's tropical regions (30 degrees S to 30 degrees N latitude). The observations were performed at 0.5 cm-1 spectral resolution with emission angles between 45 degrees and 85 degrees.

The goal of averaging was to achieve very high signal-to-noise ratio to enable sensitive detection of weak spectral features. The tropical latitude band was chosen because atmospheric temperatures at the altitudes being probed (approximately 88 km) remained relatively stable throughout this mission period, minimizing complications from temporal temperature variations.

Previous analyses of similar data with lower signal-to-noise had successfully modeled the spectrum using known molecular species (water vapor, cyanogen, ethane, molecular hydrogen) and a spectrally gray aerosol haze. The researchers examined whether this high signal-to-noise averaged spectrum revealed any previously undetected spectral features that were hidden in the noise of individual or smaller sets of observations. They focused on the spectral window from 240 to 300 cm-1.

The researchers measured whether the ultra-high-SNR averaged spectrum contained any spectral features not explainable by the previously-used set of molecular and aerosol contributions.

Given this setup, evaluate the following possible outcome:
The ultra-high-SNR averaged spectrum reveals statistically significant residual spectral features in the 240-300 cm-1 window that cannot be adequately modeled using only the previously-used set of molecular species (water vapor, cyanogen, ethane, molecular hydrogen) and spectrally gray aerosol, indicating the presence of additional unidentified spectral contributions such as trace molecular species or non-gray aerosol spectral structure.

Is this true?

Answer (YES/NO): YES